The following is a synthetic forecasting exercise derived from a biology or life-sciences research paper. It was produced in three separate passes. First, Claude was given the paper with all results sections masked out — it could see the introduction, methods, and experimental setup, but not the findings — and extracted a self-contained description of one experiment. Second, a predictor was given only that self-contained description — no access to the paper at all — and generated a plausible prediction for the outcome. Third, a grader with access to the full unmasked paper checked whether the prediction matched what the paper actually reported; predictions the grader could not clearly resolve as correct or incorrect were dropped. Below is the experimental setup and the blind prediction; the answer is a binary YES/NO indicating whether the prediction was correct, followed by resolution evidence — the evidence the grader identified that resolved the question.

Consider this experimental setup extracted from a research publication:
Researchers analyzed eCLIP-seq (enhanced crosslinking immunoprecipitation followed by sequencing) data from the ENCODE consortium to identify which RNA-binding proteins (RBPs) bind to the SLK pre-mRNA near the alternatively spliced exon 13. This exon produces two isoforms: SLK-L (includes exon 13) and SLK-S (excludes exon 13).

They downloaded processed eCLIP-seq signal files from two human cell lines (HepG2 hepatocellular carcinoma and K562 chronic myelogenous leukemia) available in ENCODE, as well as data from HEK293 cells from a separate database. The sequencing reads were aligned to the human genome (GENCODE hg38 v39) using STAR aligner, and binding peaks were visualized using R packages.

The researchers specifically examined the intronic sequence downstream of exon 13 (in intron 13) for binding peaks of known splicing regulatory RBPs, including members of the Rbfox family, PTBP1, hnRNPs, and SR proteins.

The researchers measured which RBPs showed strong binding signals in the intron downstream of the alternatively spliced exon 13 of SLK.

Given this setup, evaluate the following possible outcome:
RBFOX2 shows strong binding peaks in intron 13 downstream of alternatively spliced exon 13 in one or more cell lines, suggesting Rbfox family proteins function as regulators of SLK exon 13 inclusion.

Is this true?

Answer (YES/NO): NO